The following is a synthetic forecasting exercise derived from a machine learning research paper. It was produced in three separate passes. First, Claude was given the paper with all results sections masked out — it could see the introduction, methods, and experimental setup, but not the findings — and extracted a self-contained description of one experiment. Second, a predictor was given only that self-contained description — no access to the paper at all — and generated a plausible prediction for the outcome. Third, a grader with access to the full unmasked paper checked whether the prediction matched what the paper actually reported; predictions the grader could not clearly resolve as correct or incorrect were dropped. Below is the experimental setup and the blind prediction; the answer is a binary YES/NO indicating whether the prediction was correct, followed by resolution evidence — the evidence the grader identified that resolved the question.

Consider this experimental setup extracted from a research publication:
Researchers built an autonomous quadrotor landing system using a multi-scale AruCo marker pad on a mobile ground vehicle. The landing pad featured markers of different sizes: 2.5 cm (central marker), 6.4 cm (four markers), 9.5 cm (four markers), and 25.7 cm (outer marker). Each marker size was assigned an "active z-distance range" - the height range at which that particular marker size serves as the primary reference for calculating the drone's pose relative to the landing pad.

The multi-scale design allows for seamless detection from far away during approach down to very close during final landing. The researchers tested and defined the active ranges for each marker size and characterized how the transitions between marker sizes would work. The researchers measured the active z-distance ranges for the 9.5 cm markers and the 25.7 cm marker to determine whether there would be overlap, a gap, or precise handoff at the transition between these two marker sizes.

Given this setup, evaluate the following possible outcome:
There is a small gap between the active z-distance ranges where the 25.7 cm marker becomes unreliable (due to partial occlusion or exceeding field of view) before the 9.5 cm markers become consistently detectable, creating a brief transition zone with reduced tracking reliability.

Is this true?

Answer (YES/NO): NO